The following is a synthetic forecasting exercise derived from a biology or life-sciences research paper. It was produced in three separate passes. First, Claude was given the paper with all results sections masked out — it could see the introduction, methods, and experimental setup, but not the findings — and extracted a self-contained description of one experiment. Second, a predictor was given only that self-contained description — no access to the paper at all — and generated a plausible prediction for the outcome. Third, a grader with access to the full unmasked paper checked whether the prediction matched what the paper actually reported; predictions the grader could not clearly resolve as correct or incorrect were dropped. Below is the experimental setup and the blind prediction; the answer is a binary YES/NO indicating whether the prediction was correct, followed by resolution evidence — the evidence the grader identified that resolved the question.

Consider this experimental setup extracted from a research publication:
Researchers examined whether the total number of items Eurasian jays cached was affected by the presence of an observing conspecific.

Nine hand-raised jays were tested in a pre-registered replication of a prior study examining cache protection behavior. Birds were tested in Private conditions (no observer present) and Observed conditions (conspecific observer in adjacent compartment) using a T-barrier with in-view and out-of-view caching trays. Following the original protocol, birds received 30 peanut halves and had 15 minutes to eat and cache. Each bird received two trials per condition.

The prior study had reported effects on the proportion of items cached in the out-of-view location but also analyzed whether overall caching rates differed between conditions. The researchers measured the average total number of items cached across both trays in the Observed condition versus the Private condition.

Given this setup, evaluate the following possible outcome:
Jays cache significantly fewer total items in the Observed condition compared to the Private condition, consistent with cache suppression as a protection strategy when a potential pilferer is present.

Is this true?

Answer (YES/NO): NO